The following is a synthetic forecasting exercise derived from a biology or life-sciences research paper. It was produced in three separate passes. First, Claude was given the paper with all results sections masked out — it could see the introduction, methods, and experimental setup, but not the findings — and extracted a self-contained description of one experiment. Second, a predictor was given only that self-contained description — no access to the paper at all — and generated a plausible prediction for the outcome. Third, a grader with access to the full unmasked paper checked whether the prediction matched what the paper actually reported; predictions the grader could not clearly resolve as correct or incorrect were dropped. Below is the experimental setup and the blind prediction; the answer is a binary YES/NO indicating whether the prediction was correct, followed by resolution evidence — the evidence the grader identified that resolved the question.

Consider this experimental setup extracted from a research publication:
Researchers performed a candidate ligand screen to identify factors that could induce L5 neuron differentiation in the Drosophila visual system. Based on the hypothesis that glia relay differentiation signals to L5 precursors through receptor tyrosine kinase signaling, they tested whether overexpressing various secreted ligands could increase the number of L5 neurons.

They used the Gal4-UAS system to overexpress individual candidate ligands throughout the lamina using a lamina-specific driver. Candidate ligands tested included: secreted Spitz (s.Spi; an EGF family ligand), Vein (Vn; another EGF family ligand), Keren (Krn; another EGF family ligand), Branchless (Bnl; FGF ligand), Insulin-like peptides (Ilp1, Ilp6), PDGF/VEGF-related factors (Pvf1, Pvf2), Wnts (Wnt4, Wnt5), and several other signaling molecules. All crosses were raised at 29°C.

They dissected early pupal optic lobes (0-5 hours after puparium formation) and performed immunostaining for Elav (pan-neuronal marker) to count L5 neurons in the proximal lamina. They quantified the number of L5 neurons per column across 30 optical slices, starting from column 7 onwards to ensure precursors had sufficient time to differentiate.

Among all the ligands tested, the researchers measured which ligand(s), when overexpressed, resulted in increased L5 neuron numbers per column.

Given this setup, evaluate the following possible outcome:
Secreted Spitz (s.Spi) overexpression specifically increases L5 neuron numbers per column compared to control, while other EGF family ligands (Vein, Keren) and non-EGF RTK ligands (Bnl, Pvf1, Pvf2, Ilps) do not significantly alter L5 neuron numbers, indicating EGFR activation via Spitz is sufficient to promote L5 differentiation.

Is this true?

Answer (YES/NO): NO